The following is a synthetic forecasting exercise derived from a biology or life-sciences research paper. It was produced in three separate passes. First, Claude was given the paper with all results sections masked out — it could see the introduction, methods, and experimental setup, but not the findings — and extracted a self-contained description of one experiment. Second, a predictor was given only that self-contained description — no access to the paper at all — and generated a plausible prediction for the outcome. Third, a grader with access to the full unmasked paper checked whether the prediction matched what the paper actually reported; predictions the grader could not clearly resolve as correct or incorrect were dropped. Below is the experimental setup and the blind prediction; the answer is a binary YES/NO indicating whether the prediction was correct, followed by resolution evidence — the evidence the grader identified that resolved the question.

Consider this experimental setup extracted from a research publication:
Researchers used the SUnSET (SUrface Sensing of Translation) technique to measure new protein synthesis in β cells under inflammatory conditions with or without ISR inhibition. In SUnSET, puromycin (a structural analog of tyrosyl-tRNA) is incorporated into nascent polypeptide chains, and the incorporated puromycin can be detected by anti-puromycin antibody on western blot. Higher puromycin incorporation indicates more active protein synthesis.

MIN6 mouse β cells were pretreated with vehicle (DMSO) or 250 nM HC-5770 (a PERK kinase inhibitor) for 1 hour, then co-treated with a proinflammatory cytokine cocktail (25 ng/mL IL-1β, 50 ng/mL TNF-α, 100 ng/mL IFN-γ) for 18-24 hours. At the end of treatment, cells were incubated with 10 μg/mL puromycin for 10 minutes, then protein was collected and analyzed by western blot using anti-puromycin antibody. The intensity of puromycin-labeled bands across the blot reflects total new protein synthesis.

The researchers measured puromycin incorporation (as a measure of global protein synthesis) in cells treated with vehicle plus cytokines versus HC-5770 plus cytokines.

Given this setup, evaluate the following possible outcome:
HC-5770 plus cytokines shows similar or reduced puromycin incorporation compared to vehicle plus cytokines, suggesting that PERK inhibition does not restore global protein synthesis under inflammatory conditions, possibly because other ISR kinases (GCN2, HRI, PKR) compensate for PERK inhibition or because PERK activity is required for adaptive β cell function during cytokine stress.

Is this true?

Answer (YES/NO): NO